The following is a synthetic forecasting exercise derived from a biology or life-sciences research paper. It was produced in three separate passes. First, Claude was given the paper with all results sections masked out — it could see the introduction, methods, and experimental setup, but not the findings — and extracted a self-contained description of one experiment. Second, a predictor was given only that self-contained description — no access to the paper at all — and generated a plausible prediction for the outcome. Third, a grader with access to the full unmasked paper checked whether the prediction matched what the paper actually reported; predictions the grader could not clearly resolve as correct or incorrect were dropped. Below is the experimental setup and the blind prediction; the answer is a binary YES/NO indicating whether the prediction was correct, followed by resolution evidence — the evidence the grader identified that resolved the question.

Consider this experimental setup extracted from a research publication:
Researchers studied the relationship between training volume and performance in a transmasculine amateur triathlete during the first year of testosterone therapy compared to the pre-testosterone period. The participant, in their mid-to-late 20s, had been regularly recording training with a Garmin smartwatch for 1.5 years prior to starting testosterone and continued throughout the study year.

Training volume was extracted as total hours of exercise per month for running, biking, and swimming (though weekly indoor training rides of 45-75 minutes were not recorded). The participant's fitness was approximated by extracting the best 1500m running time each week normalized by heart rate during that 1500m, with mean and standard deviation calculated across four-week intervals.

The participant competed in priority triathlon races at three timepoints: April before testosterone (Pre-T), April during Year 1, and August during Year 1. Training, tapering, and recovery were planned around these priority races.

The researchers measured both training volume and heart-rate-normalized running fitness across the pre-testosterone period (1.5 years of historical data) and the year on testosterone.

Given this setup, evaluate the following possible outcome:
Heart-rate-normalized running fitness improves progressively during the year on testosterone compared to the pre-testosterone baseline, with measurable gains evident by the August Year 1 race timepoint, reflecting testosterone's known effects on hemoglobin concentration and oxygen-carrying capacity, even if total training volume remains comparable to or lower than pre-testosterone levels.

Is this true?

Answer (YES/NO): NO